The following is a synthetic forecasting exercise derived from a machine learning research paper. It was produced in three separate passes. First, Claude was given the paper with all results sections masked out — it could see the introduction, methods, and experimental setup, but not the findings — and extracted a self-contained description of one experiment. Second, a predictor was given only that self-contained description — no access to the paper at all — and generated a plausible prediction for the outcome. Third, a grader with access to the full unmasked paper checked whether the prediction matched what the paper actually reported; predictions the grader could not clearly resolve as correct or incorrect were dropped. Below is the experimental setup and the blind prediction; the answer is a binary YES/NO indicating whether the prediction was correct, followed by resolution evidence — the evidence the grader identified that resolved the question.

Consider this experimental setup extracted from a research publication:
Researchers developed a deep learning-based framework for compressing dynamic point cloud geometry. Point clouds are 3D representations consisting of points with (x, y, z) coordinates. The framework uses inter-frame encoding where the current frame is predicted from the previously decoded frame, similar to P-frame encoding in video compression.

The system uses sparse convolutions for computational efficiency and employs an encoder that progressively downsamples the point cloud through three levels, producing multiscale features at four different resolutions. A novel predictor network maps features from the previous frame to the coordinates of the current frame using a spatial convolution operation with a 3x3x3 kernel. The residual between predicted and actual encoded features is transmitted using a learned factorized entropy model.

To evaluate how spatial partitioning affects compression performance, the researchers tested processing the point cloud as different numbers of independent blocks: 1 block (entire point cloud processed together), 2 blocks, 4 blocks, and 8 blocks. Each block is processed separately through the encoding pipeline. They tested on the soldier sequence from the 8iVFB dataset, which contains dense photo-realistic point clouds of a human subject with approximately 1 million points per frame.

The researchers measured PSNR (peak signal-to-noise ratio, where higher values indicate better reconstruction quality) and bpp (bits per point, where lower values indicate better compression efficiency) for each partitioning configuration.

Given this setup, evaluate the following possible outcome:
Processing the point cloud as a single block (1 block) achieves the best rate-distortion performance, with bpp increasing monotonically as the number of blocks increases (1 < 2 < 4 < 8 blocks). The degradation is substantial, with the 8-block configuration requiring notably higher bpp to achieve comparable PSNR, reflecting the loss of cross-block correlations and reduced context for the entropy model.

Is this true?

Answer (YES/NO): NO